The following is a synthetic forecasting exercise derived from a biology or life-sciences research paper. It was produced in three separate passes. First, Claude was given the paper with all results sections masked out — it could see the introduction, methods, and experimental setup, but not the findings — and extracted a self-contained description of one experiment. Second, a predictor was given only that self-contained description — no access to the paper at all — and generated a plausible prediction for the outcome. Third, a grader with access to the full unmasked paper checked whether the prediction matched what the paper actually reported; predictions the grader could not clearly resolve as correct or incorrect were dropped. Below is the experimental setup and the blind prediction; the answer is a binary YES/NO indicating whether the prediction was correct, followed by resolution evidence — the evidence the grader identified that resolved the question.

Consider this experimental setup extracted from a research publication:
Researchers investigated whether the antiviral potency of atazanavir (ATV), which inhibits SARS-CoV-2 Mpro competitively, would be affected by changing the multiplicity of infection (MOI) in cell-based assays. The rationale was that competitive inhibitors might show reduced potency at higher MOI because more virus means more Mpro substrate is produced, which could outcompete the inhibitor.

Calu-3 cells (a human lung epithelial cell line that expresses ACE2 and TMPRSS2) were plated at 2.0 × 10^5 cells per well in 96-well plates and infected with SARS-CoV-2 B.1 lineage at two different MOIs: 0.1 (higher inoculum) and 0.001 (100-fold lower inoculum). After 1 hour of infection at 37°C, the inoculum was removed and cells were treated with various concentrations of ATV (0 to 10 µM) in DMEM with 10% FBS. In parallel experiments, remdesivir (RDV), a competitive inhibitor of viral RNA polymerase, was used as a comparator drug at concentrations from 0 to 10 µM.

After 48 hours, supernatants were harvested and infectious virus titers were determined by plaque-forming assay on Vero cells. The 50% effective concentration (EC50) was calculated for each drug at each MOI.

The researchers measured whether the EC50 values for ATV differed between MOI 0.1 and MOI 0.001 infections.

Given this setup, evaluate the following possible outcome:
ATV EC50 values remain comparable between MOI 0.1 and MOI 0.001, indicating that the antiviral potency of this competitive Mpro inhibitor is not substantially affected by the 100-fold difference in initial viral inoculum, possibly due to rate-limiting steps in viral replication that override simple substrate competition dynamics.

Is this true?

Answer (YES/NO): NO